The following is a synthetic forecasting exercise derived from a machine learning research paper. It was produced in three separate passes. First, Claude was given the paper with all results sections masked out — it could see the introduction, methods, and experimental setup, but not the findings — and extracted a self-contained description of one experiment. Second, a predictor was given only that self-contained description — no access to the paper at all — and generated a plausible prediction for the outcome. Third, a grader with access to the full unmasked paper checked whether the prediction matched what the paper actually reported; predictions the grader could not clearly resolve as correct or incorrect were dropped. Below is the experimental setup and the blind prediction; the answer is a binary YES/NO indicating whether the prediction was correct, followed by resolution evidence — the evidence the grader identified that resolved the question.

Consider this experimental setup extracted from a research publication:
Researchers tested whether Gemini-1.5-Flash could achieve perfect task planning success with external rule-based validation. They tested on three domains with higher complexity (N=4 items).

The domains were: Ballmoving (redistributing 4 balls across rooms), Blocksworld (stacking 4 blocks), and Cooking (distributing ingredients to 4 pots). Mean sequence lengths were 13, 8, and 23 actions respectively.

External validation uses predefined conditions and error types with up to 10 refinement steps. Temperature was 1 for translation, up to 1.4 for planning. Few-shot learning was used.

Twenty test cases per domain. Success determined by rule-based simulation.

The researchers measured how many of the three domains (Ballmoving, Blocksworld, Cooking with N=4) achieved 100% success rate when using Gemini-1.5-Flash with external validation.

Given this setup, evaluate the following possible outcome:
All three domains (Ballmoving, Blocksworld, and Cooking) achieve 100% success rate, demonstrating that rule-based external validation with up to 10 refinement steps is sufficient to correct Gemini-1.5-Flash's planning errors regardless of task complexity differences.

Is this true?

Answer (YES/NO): NO